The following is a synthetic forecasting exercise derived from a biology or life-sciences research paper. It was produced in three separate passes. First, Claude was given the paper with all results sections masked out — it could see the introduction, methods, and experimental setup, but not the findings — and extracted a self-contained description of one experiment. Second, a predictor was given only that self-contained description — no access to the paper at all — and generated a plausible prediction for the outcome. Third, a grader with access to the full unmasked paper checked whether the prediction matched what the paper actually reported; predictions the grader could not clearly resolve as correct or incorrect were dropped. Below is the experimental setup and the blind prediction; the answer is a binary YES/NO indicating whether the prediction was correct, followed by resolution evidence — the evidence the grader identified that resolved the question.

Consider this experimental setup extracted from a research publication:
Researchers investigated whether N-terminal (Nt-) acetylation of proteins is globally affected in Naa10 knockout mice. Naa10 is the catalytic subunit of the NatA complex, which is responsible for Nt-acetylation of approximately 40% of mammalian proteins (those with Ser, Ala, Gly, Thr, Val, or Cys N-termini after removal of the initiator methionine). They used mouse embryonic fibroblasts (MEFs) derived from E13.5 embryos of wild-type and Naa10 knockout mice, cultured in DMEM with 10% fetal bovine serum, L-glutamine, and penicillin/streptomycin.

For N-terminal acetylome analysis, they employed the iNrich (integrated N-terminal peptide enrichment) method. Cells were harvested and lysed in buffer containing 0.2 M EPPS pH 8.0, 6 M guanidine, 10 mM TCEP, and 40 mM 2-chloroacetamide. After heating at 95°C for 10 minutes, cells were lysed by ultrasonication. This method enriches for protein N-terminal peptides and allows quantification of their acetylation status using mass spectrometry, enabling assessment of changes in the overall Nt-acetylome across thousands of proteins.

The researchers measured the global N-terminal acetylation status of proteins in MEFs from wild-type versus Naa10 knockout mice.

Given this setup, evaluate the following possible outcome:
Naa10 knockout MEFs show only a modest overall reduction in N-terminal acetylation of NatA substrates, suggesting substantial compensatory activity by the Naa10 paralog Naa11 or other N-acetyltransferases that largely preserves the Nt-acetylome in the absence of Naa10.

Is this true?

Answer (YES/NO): NO